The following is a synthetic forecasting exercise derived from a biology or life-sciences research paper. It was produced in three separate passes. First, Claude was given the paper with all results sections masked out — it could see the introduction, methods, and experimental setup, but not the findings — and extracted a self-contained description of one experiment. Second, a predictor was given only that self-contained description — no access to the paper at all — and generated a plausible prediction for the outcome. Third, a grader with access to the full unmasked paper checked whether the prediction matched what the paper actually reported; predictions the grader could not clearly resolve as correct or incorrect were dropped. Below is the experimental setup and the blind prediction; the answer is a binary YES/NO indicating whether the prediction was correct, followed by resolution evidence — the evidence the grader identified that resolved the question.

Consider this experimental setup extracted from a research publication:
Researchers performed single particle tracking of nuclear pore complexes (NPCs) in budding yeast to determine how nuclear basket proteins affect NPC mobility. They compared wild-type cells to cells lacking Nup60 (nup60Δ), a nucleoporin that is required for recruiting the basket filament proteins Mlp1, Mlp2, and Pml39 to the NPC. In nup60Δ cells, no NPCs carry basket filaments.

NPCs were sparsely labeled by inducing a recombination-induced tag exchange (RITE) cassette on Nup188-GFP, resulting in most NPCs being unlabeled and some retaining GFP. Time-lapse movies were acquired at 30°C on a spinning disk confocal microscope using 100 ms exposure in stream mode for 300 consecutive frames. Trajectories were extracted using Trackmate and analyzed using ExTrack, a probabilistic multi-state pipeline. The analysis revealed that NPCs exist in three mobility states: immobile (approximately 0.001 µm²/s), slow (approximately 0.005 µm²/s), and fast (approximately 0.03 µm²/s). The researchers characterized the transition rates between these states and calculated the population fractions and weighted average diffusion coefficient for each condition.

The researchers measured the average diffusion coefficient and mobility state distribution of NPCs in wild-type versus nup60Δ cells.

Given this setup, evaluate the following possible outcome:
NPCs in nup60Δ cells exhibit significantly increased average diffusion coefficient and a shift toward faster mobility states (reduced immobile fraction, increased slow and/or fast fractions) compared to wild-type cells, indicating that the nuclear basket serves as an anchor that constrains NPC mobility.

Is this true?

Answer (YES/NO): YES